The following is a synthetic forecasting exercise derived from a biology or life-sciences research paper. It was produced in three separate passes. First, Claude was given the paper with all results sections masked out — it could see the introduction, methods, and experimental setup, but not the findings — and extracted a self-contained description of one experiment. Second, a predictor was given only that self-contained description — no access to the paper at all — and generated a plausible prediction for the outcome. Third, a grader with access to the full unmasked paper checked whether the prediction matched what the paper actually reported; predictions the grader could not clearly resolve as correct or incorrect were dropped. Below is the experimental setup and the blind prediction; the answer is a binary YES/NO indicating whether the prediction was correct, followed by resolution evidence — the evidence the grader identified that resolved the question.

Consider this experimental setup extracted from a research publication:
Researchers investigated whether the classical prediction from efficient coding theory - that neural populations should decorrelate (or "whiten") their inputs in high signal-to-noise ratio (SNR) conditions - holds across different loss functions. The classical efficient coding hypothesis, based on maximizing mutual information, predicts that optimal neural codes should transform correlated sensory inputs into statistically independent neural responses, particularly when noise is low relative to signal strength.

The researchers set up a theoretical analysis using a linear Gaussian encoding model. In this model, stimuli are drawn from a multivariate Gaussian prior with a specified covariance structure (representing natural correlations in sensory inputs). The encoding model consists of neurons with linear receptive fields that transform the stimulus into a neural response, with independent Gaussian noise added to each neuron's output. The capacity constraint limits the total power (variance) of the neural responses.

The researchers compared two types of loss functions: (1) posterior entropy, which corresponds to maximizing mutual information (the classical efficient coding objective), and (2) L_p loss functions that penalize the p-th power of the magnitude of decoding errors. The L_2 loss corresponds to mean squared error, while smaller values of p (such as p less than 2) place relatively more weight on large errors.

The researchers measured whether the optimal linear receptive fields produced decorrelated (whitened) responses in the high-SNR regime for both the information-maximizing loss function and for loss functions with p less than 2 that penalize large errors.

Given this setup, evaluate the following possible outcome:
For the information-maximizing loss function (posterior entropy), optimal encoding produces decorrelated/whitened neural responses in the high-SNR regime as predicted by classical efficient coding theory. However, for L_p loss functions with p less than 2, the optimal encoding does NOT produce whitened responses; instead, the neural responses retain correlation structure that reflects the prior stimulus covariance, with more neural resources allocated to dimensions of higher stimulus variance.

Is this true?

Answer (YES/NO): YES